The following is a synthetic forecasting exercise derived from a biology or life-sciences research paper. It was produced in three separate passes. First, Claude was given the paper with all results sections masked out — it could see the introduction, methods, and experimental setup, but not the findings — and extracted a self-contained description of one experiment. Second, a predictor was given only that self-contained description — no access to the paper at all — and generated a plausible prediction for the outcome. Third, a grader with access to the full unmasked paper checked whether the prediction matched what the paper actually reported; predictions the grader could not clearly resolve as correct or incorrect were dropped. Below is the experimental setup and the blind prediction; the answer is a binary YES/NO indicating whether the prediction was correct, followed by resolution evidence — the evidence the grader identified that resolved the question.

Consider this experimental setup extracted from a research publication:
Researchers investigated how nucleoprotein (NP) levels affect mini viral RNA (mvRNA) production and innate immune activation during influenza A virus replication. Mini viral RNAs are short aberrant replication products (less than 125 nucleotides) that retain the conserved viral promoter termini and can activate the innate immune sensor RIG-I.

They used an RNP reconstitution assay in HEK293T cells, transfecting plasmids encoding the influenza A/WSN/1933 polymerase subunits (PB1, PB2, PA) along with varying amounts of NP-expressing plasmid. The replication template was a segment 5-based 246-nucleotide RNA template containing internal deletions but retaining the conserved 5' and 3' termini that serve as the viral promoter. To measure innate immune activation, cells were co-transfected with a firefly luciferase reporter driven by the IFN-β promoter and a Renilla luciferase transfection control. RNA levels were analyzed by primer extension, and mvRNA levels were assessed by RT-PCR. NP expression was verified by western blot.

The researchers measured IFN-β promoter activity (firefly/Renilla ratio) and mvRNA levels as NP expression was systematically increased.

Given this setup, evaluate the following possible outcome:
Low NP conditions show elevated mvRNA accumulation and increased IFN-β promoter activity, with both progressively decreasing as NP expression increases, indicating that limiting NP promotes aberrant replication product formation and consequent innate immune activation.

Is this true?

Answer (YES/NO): YES